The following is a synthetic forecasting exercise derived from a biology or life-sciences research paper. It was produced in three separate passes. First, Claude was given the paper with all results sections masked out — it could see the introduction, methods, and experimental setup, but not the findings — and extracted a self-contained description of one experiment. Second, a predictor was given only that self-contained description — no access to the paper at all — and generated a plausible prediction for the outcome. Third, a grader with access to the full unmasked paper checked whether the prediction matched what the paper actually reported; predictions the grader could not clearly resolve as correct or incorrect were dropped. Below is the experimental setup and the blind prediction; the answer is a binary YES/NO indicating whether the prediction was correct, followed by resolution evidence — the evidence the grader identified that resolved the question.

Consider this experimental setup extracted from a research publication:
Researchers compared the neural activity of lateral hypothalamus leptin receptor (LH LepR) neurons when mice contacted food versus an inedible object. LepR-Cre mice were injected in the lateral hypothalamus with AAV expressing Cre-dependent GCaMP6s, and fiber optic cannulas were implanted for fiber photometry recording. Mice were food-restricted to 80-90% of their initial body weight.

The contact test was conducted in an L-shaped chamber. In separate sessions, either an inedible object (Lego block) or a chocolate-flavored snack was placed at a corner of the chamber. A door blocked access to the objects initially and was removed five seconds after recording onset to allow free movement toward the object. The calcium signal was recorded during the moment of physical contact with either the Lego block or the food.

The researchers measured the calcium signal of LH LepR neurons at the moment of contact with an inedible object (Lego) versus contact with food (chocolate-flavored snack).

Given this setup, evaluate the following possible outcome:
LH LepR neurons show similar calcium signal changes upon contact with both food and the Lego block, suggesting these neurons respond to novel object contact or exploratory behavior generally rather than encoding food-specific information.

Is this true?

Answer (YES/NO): NO